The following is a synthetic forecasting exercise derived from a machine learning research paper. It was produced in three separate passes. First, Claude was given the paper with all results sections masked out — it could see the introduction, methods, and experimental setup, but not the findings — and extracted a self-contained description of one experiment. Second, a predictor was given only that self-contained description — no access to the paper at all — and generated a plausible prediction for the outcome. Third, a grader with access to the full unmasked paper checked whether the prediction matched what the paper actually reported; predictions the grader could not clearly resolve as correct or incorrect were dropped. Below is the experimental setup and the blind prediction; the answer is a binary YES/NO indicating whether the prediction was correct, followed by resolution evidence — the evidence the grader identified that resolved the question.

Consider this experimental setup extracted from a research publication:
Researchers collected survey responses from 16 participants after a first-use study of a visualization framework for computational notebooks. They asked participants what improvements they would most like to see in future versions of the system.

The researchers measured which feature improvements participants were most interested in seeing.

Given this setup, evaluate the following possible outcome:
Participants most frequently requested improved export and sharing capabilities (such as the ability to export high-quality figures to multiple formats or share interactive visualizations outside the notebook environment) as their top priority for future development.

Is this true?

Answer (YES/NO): NO